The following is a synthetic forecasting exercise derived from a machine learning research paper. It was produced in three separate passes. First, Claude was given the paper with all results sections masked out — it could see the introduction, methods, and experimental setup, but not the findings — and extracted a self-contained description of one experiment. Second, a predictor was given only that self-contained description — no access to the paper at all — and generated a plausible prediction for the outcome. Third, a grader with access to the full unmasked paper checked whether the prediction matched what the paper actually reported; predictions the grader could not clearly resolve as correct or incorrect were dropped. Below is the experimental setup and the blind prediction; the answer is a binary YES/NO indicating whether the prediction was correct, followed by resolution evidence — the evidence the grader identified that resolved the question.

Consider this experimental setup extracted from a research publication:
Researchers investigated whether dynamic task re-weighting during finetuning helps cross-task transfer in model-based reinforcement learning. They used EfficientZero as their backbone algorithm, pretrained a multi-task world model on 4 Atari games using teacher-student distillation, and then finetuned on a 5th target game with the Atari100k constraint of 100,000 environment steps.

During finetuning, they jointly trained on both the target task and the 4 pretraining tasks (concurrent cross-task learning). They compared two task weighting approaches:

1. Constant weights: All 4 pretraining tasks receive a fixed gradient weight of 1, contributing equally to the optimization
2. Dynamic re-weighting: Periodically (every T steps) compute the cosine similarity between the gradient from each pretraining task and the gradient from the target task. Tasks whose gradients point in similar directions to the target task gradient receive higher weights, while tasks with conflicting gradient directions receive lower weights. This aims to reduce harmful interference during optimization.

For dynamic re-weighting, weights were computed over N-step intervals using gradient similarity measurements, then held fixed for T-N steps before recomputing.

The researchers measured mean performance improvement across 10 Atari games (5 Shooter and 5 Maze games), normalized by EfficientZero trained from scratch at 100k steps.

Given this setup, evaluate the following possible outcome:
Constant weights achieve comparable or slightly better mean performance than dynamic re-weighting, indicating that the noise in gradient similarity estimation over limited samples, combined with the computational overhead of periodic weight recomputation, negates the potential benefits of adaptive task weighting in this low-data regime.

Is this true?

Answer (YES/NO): YES